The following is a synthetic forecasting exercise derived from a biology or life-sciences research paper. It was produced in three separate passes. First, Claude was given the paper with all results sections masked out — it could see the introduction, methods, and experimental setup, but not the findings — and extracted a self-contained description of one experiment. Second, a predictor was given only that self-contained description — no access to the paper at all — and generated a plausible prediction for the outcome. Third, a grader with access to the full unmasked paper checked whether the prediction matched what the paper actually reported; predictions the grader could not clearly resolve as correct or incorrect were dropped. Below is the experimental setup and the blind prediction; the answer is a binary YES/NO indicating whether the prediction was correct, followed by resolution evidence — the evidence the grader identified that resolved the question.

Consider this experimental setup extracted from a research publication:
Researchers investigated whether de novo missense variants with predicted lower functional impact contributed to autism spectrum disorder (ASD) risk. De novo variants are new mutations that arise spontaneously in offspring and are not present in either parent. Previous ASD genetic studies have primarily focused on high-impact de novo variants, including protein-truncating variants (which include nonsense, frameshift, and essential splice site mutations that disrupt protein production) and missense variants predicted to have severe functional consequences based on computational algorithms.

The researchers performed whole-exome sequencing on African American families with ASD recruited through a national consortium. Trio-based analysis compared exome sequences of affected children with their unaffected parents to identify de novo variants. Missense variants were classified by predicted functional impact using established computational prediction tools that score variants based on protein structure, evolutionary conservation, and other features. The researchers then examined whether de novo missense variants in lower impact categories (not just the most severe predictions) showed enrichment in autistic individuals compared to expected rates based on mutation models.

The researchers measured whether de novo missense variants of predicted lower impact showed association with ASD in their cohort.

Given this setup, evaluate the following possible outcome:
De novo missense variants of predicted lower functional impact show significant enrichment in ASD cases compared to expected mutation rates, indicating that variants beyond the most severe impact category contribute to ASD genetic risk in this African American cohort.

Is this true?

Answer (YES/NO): NO